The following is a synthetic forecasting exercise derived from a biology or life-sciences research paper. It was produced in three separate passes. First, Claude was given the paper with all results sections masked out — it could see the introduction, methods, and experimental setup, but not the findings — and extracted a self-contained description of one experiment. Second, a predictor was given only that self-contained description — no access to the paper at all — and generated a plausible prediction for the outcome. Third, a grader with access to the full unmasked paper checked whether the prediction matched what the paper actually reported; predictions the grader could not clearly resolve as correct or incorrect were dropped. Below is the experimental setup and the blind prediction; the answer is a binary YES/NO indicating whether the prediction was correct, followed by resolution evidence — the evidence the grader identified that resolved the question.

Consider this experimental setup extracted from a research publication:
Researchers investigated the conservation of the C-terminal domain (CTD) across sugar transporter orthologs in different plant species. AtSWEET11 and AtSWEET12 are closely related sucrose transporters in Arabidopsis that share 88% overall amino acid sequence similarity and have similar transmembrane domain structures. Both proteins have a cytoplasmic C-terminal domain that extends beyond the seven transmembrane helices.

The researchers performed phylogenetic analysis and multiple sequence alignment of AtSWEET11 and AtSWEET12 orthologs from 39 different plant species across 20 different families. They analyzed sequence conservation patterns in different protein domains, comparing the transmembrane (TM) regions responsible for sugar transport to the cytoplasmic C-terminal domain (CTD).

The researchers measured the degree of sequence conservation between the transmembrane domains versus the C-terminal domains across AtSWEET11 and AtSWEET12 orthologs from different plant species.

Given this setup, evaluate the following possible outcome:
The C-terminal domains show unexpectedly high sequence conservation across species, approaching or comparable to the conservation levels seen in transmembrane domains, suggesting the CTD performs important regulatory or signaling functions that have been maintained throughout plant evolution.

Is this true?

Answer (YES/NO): NO